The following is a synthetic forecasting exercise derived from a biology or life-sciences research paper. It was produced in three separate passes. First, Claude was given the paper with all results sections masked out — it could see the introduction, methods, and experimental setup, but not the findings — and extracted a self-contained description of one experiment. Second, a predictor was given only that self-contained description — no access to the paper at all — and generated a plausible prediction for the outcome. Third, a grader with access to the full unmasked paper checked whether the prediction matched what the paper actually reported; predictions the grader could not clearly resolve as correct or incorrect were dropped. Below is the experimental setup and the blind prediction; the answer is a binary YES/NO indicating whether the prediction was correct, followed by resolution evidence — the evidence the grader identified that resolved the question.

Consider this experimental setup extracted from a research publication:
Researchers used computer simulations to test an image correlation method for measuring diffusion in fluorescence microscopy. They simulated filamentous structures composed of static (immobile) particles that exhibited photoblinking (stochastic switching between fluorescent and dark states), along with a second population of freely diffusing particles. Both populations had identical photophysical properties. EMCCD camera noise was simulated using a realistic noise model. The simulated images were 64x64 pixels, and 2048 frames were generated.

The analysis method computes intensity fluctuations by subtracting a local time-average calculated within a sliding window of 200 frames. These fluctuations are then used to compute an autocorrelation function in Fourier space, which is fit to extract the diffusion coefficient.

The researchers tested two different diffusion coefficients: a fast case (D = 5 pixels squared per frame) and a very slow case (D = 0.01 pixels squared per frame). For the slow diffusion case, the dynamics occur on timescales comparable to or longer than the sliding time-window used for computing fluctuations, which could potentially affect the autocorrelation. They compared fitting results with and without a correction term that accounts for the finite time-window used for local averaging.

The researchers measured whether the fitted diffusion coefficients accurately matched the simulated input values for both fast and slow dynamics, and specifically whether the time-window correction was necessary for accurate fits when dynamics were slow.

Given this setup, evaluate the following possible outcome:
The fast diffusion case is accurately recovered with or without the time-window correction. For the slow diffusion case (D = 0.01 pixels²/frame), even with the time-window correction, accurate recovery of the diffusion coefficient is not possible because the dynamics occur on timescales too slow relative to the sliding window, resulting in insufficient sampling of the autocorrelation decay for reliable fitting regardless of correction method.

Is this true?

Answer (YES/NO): NO